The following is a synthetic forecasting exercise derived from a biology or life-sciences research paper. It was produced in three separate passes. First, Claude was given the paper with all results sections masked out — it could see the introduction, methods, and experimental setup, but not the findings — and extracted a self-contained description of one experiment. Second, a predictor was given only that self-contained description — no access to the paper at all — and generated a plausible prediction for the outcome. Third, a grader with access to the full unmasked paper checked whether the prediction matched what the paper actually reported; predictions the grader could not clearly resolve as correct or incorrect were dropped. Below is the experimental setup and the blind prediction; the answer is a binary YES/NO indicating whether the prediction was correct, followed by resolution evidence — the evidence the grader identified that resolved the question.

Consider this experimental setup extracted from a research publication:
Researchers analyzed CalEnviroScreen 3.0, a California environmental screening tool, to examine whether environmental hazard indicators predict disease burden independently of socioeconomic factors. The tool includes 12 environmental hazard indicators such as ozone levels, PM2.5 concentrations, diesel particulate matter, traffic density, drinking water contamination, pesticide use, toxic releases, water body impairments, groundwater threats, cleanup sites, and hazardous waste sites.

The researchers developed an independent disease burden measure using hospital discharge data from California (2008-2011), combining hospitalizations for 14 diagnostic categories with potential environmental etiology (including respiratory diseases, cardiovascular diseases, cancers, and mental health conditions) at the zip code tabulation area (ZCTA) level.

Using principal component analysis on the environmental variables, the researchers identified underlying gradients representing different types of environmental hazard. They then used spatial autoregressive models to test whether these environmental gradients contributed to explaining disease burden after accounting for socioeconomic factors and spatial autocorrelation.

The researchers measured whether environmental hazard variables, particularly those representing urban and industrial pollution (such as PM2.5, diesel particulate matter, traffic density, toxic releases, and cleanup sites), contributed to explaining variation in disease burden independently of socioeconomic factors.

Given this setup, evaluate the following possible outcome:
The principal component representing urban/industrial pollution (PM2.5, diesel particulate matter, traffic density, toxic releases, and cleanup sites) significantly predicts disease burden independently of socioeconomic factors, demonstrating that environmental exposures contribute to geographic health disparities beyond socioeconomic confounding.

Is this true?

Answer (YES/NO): YES